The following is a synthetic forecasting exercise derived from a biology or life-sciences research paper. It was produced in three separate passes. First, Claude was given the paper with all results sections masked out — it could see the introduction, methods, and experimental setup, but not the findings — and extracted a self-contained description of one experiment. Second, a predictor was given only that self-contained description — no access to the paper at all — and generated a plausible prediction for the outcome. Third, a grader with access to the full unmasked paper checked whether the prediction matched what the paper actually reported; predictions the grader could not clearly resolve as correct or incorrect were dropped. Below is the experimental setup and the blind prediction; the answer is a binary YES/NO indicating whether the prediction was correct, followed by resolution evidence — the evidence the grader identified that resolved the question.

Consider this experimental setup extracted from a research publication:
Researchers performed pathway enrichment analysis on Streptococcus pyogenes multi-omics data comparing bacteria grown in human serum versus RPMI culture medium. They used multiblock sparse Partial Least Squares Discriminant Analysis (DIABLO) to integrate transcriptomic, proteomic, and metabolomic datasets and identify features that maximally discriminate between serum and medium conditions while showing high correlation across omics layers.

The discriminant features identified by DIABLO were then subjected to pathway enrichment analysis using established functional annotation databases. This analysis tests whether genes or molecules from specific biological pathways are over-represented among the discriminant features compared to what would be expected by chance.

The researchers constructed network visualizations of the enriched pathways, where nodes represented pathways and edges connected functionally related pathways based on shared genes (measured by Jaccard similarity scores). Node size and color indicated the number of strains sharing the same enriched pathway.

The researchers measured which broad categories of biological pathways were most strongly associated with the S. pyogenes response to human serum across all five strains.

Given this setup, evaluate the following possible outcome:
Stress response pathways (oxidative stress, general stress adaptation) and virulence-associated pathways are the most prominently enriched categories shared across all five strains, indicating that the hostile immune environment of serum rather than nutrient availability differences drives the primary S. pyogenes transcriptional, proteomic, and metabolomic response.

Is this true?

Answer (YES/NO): NO